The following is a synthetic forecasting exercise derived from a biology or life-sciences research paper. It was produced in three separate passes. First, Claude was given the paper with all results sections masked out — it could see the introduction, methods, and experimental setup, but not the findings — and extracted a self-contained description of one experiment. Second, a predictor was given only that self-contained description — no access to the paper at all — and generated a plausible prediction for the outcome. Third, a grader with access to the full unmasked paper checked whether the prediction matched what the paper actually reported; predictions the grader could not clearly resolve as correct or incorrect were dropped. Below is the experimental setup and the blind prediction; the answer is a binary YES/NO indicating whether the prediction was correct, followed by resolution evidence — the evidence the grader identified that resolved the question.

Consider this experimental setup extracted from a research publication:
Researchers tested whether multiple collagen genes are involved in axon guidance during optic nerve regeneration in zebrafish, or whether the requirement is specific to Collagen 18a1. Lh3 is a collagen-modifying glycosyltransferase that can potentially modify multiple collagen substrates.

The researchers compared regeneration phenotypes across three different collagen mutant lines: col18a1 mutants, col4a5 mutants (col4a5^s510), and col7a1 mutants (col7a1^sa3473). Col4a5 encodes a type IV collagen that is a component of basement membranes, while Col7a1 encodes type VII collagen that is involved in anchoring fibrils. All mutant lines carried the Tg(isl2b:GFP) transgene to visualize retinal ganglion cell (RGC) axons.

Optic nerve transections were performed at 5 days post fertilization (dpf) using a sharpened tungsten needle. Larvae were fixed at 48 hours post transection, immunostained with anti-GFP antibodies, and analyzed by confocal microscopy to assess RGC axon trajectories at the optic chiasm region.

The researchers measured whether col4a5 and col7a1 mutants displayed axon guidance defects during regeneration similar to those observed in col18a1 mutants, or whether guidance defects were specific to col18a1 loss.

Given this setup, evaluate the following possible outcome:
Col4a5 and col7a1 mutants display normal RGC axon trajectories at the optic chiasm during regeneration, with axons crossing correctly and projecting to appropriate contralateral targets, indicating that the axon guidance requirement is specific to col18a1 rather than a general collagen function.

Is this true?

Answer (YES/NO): YES